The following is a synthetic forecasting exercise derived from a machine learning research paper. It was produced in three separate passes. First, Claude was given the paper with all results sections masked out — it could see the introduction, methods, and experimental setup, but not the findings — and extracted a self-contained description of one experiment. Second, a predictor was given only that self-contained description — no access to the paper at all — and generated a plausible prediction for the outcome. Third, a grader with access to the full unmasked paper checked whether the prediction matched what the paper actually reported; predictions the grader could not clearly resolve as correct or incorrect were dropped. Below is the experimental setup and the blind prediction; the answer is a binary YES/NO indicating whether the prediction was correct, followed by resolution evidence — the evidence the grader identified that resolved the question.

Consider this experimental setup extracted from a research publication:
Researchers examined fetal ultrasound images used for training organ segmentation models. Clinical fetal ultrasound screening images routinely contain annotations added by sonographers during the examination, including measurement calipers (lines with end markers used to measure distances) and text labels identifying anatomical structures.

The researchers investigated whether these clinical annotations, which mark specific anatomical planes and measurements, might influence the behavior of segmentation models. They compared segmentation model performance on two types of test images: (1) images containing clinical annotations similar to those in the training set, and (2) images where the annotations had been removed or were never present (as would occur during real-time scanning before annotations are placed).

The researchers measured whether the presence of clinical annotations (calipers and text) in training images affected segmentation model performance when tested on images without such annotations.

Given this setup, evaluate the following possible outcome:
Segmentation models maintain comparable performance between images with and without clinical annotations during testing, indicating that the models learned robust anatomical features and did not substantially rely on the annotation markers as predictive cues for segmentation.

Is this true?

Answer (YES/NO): NO